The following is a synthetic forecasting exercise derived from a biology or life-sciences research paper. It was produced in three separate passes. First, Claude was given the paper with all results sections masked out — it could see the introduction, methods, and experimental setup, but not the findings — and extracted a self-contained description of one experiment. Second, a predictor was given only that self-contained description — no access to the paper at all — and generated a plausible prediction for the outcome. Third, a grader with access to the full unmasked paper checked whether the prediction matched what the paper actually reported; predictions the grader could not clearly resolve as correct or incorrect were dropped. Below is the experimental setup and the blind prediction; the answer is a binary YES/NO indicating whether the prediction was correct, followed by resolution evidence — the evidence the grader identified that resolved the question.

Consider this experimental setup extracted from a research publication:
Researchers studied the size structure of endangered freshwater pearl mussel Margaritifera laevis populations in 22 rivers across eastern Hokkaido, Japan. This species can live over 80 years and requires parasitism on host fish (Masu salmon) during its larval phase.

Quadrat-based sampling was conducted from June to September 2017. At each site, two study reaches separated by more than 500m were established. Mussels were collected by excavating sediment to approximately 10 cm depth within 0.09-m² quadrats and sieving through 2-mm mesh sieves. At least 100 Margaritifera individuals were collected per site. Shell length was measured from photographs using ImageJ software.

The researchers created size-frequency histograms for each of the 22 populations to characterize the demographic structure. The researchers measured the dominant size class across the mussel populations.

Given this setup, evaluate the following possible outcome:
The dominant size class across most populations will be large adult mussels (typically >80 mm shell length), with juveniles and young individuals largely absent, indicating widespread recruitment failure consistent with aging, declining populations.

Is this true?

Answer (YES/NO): NO